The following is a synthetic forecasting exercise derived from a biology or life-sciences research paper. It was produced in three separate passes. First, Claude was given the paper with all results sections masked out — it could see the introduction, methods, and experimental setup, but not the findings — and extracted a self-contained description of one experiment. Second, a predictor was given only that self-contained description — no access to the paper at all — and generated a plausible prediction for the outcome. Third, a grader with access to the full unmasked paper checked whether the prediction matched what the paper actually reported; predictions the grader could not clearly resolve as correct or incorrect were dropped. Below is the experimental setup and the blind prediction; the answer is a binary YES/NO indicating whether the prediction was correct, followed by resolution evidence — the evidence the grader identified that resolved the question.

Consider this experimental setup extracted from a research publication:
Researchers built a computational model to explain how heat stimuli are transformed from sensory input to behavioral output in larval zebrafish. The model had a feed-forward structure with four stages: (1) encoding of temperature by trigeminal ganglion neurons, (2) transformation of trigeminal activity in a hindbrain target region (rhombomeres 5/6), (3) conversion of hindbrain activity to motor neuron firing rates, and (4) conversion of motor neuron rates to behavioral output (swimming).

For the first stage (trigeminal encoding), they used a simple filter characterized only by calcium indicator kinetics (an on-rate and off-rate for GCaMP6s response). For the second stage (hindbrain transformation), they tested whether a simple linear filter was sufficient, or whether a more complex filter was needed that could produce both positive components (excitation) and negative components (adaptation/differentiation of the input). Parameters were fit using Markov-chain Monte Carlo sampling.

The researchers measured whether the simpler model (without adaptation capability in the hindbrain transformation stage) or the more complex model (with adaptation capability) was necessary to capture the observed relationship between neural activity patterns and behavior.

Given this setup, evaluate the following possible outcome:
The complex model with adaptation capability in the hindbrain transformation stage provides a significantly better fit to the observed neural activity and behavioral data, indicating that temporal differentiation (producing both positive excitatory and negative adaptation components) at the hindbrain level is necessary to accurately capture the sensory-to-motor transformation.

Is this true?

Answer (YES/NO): NO